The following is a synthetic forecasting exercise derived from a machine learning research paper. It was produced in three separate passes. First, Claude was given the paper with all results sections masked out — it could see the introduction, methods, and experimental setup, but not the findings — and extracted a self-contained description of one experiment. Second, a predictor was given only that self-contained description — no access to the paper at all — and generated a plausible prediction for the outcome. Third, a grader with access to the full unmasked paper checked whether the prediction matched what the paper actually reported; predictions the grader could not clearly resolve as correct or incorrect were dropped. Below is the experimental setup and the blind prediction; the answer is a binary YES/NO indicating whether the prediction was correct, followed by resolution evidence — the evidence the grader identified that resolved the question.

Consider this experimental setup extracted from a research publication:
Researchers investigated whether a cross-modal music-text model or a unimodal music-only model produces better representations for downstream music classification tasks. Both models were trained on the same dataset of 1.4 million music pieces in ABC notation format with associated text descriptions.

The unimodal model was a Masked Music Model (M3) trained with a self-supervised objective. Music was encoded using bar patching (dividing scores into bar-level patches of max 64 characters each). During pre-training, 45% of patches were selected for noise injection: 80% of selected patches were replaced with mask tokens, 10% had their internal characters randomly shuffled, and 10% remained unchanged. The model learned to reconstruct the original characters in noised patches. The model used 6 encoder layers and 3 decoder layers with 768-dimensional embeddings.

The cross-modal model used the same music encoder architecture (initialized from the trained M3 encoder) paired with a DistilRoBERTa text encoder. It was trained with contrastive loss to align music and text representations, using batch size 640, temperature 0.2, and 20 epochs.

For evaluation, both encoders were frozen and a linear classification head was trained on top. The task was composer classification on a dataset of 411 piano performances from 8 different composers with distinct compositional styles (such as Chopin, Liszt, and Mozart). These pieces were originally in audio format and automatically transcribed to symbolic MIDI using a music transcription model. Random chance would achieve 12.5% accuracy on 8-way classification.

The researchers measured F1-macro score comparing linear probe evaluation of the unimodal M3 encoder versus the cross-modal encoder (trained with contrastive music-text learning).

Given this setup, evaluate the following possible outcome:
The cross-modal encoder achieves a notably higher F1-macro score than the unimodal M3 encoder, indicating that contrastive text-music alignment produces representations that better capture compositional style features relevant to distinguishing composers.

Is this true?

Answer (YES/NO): YES